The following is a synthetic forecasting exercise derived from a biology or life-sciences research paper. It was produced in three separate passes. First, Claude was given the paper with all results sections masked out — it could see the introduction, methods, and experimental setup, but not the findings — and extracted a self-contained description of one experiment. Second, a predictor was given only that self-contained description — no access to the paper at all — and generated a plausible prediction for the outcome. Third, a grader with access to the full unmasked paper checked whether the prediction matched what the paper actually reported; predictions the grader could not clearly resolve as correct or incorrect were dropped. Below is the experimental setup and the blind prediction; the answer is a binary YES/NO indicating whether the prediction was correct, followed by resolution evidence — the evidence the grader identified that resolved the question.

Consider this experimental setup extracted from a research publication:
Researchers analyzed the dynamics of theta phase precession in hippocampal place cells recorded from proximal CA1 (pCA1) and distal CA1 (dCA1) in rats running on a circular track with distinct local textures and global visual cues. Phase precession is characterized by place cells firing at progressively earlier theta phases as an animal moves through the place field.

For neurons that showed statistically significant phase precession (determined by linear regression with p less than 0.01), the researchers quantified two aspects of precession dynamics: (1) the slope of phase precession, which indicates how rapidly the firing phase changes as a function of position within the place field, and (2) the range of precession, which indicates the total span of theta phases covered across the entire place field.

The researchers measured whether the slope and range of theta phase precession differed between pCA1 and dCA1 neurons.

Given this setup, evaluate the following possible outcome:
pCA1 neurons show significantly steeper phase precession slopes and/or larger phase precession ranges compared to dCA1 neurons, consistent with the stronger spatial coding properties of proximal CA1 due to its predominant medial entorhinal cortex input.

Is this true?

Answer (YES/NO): NO